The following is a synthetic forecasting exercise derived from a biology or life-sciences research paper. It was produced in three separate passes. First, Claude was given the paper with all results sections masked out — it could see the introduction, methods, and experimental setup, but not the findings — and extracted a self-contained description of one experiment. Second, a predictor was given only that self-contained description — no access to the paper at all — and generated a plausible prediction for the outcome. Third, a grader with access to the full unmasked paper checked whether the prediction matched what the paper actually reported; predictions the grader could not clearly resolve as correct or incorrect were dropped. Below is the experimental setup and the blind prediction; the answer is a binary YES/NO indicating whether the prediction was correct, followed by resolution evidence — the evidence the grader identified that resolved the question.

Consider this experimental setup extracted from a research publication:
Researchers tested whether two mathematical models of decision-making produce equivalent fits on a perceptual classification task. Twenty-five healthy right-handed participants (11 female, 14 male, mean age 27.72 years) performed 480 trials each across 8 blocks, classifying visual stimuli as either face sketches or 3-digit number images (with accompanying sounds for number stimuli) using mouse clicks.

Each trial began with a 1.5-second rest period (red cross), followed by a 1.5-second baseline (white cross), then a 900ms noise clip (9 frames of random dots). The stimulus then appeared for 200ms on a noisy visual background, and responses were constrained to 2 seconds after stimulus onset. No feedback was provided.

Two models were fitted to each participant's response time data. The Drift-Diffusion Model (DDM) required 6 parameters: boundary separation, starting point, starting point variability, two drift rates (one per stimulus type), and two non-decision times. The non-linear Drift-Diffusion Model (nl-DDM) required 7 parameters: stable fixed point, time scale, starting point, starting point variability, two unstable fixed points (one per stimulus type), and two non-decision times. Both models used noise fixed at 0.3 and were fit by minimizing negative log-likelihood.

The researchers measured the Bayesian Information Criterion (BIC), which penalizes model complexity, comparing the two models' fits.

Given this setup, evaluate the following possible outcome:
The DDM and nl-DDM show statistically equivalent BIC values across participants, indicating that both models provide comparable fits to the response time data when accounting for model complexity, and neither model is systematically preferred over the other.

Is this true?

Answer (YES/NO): NO